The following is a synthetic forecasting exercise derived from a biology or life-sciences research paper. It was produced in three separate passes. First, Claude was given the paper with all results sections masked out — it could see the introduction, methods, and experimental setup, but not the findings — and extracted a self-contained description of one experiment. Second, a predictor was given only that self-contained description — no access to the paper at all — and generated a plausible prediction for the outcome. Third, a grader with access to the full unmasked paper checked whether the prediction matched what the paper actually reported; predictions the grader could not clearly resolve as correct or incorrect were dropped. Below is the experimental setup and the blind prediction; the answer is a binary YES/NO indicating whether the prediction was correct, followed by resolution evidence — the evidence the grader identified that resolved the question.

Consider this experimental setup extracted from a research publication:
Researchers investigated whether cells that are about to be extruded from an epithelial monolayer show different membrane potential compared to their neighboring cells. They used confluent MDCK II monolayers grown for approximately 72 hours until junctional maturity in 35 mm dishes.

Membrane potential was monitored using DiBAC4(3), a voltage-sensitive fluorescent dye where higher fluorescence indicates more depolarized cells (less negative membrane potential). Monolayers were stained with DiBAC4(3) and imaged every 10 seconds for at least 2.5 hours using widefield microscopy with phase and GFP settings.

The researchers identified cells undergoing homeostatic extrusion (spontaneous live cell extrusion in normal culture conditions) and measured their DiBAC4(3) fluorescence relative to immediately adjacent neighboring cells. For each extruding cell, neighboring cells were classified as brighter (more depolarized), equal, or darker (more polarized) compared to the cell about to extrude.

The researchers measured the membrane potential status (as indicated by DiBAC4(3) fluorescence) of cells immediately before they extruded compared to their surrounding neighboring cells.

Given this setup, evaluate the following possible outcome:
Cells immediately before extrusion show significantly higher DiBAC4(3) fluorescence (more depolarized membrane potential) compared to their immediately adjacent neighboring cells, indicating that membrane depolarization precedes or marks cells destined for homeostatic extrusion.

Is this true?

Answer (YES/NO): YES